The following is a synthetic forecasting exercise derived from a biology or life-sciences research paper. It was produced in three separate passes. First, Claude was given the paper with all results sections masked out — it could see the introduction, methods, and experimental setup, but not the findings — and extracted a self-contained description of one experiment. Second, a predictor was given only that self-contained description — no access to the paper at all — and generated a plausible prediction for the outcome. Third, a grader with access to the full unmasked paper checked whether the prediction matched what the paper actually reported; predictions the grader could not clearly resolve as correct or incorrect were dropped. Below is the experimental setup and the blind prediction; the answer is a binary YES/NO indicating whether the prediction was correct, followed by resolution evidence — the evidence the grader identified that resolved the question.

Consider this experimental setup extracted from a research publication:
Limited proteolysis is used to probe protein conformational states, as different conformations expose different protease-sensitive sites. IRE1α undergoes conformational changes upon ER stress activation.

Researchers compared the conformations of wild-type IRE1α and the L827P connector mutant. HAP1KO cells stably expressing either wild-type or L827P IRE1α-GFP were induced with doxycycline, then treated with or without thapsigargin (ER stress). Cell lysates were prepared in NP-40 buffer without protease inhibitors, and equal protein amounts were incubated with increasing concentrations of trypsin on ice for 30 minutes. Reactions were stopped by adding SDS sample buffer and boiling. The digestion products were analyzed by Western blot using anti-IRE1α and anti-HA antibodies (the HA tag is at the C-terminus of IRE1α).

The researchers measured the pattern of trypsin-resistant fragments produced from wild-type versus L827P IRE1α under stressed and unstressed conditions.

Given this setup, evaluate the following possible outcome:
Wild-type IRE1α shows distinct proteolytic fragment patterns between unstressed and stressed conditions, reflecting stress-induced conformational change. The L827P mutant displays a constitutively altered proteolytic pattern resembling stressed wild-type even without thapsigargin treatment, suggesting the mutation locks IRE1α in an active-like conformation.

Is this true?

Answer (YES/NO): NO